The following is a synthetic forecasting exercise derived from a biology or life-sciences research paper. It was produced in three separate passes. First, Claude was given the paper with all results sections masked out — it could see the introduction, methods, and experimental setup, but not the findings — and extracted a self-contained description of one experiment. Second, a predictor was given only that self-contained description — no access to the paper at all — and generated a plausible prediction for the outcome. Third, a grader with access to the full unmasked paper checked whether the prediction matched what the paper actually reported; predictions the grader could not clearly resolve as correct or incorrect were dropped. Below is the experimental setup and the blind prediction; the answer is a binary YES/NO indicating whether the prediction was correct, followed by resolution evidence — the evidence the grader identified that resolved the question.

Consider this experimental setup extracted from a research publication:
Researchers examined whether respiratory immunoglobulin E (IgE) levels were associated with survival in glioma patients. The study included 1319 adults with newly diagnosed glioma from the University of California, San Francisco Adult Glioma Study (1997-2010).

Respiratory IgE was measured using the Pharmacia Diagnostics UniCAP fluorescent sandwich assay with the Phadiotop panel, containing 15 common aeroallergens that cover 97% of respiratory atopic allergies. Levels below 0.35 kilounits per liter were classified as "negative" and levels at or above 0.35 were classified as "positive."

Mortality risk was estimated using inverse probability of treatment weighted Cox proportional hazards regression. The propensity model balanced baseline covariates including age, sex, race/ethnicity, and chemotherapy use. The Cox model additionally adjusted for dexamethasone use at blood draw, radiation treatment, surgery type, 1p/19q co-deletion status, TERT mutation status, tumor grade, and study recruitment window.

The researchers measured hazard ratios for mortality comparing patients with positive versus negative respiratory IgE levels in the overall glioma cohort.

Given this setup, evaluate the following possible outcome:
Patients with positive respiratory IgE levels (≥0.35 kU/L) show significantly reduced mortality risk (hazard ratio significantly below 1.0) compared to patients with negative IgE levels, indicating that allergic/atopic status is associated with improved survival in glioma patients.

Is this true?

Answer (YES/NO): YES